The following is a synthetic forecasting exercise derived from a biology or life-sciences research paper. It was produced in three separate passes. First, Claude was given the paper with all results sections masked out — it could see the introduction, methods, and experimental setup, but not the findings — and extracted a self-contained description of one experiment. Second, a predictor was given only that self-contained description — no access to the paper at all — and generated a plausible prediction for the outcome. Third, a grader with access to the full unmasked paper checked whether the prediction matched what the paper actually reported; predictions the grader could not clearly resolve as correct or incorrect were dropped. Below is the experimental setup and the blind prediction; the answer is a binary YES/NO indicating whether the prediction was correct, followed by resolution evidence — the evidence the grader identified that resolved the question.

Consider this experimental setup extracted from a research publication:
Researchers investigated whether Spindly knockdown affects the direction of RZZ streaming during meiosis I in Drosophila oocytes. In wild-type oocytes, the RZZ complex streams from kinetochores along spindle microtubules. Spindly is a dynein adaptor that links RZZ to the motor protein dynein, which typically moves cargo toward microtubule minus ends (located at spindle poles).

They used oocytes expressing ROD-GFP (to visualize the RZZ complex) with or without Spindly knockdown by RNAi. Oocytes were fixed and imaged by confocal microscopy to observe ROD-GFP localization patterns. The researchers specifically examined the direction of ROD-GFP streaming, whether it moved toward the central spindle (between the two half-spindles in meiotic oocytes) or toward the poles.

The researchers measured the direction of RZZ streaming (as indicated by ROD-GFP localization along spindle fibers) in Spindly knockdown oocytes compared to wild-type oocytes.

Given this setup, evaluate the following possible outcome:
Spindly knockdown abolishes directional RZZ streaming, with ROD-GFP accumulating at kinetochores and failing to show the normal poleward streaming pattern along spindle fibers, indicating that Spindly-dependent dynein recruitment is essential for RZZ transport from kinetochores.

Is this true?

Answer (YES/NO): NO